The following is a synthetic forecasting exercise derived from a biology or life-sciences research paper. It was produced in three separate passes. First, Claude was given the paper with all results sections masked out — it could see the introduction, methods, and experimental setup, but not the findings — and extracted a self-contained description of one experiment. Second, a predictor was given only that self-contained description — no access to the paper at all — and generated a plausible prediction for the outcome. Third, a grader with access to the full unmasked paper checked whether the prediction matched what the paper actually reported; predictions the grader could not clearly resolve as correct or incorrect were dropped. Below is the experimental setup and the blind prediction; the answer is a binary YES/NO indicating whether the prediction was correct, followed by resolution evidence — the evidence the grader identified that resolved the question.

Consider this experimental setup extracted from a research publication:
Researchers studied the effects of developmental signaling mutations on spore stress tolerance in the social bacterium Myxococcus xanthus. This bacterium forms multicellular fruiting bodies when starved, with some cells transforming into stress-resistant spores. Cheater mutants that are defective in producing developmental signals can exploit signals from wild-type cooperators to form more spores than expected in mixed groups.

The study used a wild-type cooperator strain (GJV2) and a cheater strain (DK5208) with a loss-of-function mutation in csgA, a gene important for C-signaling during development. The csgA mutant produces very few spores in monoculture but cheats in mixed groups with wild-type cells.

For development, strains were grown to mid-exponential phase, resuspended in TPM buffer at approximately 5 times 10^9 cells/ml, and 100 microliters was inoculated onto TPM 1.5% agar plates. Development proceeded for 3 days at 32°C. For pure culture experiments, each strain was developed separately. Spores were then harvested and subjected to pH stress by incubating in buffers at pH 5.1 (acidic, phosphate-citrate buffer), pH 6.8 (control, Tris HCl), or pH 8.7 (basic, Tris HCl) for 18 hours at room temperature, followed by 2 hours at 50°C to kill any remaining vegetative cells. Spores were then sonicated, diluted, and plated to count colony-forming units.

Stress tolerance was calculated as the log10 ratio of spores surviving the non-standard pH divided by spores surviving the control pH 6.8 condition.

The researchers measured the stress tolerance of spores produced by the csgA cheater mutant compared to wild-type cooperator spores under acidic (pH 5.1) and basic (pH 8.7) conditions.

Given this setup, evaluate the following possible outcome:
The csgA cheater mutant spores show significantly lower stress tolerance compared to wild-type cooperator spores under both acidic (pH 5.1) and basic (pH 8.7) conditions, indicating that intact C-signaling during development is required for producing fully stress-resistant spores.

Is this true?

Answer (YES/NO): NO